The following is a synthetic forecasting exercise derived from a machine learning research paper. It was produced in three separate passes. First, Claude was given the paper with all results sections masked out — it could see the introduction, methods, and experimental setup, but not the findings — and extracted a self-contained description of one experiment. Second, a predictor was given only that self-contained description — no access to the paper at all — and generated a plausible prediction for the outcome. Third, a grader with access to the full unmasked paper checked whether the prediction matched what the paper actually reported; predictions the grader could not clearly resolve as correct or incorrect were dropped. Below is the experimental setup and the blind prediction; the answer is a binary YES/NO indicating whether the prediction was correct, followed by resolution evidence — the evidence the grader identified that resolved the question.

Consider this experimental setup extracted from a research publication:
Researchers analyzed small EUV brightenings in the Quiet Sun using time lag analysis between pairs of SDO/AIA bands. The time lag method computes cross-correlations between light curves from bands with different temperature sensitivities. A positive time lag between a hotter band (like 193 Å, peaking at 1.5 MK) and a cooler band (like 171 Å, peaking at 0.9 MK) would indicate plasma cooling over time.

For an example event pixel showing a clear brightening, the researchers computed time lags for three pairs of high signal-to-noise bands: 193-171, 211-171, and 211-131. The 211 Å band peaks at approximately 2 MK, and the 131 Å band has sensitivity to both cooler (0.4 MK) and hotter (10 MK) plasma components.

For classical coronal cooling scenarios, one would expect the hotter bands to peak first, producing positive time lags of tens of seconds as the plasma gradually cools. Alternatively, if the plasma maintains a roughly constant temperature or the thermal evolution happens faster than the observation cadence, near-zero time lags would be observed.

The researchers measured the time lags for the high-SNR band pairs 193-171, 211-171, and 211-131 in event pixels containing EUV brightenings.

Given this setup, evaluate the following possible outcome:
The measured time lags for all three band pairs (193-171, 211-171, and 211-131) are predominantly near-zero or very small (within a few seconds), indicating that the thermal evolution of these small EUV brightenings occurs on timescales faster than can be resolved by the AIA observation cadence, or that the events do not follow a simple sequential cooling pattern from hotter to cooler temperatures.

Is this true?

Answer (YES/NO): YES